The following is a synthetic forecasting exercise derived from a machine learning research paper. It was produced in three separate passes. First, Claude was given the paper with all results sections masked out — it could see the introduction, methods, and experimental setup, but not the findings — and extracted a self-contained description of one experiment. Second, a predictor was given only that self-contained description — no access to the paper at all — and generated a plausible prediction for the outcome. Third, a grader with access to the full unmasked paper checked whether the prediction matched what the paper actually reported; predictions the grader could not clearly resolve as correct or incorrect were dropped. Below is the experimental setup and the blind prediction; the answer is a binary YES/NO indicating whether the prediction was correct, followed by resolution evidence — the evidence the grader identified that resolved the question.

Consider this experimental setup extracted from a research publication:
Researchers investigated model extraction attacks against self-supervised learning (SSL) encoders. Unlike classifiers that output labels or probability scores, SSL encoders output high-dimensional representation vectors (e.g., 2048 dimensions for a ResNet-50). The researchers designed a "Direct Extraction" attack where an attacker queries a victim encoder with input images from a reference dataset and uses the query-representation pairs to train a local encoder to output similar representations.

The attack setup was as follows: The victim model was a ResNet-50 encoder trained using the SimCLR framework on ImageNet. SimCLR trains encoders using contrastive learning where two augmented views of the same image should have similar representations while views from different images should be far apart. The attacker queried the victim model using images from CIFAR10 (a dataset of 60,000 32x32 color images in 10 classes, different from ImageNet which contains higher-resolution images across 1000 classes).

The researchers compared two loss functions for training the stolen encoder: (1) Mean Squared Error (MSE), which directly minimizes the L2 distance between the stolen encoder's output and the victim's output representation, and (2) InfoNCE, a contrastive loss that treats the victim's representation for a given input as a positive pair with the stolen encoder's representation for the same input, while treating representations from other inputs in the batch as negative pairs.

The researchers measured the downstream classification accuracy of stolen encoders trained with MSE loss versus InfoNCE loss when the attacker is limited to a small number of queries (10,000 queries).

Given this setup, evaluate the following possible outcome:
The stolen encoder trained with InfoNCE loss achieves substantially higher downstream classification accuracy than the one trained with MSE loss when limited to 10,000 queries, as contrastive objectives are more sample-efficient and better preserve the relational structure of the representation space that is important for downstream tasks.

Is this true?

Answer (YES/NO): NO